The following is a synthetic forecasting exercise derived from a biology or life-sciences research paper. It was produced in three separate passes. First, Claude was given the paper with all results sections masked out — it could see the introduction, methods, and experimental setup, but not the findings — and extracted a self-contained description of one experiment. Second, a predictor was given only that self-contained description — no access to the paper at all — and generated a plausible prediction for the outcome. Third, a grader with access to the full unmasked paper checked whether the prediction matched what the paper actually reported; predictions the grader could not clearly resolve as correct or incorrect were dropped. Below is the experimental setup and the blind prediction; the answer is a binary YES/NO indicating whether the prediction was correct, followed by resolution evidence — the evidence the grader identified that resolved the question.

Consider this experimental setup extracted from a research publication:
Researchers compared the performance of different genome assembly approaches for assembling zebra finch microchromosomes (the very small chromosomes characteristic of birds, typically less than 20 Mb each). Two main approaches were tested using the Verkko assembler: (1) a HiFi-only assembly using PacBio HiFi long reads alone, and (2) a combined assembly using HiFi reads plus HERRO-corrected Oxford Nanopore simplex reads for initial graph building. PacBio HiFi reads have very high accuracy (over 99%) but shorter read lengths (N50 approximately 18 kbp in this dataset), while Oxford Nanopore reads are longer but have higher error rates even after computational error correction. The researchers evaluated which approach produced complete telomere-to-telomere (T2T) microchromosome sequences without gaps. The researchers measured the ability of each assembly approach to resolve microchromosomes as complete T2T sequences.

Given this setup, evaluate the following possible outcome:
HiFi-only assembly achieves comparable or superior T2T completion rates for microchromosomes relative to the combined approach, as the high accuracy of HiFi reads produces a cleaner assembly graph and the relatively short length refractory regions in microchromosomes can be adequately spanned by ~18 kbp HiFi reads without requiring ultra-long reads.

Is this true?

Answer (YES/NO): NO